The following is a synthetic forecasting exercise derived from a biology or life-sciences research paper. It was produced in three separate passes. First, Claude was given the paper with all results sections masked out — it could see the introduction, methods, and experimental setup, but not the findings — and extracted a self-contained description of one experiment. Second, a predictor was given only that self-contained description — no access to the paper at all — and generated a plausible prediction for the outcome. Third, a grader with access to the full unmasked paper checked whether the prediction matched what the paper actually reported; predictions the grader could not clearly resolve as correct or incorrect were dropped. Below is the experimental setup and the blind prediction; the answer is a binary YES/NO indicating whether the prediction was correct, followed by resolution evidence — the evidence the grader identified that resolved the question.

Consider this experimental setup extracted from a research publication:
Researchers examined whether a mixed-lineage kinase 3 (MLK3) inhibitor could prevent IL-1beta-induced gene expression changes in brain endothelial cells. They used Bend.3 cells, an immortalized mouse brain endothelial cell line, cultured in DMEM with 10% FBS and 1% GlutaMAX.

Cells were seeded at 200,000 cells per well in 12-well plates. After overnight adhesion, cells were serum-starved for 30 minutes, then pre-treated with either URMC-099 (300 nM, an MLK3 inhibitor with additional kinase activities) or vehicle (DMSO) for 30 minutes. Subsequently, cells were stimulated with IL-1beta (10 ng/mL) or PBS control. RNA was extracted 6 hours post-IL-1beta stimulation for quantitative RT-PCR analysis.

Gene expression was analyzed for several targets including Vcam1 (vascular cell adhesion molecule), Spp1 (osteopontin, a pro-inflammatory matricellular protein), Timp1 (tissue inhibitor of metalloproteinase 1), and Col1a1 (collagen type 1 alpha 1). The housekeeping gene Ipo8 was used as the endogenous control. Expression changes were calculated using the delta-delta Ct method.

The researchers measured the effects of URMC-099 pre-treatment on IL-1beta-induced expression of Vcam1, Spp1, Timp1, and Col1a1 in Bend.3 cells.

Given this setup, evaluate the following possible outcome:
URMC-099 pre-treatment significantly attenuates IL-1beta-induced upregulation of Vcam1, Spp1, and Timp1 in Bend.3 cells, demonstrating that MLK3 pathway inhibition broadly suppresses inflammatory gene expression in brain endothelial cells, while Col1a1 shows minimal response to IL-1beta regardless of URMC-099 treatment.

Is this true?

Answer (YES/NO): NO